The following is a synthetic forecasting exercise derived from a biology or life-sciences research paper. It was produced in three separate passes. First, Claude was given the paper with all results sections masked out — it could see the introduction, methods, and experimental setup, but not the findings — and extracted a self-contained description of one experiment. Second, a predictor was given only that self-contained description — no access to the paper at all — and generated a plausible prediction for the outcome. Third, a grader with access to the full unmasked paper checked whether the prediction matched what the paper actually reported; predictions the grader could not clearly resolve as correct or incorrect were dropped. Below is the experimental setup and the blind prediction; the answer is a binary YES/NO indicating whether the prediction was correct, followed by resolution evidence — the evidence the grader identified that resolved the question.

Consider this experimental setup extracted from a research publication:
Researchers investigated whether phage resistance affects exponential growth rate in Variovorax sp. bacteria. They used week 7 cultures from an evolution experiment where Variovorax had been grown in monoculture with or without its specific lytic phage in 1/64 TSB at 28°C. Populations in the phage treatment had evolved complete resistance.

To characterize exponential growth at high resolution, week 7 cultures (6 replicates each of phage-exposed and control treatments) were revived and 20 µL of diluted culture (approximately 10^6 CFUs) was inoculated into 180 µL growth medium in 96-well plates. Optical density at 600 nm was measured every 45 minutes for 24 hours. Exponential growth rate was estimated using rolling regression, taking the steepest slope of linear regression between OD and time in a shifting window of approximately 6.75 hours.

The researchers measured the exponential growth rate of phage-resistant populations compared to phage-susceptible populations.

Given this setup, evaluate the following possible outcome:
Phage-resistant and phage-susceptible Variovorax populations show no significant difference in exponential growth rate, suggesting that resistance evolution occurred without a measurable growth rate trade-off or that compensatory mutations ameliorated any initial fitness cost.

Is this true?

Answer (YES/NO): YES